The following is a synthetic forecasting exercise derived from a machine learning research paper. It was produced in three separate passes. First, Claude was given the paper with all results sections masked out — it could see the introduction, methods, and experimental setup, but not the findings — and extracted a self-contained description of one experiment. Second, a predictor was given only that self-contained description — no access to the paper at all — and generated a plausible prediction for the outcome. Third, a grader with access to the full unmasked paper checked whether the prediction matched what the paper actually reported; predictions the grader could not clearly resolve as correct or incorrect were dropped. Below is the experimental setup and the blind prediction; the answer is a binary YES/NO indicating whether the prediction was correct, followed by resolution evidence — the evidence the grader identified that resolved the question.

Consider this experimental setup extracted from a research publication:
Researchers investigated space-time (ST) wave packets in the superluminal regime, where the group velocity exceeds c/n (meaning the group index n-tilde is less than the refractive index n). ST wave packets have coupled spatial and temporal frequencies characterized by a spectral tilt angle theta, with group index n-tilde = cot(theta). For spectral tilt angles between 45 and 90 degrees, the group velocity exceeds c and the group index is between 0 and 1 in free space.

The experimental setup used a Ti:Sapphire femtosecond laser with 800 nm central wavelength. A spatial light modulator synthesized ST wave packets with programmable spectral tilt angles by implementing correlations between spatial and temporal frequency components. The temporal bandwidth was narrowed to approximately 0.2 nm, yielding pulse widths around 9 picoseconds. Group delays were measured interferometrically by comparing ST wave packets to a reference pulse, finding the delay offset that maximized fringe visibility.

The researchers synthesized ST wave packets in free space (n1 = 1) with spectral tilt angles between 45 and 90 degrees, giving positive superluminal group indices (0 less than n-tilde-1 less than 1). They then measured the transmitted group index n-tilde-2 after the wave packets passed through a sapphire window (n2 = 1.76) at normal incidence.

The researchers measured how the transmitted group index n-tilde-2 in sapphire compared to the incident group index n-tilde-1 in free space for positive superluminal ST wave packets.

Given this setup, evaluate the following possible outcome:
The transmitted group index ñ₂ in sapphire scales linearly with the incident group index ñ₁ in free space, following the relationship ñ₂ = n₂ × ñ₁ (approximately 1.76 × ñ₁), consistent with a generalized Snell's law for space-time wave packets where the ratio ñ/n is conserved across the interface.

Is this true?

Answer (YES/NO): NO